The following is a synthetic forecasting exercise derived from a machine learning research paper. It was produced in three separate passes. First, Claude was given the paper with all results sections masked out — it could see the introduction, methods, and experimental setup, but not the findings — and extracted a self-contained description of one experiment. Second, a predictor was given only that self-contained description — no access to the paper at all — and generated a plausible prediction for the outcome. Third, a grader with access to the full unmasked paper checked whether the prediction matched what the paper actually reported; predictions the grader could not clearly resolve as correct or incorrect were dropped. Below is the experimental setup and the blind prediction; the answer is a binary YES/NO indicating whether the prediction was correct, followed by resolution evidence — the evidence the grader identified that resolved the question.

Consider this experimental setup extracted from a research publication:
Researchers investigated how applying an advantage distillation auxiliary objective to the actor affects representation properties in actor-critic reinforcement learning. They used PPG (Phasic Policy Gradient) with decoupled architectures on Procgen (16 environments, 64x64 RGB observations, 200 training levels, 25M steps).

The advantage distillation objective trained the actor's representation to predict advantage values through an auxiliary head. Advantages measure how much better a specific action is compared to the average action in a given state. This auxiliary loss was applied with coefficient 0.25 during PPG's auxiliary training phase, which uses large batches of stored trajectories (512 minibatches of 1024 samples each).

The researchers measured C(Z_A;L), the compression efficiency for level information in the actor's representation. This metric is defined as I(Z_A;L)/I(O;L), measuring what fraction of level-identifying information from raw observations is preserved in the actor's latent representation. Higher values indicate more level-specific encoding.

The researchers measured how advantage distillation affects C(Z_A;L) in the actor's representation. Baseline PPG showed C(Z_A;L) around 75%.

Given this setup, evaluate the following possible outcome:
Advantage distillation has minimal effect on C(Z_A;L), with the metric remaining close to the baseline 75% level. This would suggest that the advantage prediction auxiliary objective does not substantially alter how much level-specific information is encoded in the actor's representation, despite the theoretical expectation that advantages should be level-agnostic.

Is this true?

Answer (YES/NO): NO